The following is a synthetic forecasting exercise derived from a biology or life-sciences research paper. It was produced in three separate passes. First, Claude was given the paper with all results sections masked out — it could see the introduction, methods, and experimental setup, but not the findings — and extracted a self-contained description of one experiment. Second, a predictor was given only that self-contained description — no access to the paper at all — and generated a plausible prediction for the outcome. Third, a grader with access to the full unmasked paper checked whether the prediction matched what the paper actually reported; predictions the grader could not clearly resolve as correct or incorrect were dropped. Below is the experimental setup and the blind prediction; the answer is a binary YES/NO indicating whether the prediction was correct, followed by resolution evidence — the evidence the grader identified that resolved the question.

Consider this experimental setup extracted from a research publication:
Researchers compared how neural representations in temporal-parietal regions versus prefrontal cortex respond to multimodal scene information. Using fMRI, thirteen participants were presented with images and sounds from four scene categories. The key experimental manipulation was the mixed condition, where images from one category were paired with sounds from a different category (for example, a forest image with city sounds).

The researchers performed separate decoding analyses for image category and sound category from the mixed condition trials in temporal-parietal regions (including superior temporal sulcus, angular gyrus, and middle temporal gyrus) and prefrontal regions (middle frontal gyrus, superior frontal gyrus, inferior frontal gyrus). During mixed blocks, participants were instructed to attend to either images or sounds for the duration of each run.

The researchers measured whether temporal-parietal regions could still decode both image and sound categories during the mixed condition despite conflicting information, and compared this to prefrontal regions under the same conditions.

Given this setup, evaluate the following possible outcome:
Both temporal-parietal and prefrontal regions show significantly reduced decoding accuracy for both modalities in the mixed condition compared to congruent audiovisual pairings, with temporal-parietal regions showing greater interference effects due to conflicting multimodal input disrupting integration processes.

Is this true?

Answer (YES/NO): NO